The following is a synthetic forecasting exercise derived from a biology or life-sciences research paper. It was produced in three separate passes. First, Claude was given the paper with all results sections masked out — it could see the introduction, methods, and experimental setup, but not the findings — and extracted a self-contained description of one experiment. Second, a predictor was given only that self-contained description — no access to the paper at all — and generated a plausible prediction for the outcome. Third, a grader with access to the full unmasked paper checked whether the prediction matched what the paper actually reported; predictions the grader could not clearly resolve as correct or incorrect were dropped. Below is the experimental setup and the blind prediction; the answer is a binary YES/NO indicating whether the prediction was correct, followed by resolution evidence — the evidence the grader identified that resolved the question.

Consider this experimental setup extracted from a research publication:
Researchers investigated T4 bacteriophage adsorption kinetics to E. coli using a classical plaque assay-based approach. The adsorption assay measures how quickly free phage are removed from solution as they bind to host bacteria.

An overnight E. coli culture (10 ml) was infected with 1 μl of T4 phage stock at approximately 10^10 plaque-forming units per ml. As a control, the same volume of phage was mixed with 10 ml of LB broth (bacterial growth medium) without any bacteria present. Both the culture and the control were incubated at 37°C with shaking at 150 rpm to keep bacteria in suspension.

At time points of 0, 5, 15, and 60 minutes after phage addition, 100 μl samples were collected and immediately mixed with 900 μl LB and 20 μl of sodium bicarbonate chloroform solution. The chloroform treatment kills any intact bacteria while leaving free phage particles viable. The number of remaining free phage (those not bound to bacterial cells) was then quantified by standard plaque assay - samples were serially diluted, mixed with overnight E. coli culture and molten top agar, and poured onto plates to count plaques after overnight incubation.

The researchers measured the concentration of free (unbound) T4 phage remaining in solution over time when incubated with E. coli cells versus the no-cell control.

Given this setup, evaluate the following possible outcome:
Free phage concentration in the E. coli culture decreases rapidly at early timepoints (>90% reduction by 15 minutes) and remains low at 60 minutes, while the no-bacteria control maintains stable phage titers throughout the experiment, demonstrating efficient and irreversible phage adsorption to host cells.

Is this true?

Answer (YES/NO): NO